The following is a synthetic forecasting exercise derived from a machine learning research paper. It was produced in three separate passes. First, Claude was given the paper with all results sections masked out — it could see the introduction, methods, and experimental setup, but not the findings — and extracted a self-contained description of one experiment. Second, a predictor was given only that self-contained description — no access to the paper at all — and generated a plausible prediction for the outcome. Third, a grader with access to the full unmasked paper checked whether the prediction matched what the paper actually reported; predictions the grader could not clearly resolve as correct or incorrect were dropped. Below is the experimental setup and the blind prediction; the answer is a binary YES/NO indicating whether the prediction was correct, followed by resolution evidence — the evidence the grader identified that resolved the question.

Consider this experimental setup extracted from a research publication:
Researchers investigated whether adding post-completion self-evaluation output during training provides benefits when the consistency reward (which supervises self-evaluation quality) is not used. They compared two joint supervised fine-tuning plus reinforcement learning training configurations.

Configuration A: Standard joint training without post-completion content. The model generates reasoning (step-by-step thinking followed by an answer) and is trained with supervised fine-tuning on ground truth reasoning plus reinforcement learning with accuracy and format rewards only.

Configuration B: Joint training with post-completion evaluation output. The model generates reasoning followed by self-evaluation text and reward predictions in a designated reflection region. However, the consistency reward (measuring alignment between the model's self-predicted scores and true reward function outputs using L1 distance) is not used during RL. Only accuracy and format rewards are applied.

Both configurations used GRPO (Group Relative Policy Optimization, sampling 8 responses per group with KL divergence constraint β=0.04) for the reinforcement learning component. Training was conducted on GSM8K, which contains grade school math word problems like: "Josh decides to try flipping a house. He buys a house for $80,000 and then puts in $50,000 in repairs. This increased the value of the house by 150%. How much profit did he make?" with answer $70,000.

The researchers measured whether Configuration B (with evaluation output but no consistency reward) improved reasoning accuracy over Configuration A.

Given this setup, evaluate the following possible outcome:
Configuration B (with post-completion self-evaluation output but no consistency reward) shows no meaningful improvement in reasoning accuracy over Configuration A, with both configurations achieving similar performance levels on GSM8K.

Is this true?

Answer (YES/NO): NO